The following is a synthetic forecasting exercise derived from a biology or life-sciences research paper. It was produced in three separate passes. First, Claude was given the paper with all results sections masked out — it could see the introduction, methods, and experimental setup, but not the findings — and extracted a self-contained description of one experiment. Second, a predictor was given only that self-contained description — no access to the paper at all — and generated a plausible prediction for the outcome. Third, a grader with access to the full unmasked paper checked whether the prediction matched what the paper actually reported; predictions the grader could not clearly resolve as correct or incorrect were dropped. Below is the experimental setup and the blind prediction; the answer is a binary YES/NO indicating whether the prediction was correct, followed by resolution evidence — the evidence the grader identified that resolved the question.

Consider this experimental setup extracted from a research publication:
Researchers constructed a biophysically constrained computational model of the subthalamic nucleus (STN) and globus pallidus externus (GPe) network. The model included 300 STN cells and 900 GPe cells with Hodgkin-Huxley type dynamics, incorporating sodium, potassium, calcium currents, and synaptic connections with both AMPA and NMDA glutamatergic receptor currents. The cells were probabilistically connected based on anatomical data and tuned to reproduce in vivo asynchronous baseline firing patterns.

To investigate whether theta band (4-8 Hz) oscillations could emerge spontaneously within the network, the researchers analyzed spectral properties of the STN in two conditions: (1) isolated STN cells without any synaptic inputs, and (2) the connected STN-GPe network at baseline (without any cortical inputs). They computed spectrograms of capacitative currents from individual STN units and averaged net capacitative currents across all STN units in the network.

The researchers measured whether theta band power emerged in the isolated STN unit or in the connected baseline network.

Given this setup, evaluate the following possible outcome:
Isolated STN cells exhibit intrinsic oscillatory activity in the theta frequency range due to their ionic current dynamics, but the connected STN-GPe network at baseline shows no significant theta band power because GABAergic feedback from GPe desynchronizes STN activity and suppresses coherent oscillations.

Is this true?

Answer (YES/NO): NO